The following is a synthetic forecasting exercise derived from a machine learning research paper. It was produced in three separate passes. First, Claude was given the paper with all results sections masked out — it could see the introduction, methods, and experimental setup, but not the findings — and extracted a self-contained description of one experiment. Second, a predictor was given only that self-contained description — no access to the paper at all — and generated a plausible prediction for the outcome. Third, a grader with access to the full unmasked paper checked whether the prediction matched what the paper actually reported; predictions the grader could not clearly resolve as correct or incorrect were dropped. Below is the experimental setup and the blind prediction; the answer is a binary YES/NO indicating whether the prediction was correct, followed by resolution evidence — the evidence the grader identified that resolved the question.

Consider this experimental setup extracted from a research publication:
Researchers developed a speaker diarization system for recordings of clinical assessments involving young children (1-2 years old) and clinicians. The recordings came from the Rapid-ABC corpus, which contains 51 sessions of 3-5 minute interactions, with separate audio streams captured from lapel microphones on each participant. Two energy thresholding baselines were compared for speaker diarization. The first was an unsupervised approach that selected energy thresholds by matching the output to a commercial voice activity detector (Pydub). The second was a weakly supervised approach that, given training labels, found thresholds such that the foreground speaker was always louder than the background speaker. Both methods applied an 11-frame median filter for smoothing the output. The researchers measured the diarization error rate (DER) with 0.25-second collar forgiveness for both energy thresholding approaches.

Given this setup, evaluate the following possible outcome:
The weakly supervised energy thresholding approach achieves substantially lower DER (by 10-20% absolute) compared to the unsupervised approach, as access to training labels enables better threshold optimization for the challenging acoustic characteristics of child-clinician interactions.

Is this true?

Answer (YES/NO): NO